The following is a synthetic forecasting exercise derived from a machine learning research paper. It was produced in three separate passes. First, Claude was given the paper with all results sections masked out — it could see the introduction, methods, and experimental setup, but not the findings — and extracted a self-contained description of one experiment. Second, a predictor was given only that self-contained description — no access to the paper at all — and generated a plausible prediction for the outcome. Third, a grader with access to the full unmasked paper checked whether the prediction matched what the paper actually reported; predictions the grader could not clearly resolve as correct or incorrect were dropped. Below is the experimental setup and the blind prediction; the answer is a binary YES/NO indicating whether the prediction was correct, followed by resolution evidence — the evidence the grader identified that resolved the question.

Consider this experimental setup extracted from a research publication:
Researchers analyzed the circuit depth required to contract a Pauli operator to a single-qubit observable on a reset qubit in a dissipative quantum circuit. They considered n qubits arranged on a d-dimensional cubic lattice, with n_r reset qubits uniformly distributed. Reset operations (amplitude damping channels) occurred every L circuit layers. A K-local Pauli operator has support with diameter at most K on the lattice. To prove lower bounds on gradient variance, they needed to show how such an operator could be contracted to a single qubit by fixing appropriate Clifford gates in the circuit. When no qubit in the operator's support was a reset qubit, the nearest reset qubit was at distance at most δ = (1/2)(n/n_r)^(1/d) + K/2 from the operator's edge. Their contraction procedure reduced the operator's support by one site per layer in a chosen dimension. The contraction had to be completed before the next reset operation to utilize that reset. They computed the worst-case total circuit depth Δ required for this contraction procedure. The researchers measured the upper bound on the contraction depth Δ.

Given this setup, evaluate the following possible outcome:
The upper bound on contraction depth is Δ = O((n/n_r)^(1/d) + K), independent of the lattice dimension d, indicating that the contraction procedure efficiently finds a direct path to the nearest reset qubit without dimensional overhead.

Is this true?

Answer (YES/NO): NO